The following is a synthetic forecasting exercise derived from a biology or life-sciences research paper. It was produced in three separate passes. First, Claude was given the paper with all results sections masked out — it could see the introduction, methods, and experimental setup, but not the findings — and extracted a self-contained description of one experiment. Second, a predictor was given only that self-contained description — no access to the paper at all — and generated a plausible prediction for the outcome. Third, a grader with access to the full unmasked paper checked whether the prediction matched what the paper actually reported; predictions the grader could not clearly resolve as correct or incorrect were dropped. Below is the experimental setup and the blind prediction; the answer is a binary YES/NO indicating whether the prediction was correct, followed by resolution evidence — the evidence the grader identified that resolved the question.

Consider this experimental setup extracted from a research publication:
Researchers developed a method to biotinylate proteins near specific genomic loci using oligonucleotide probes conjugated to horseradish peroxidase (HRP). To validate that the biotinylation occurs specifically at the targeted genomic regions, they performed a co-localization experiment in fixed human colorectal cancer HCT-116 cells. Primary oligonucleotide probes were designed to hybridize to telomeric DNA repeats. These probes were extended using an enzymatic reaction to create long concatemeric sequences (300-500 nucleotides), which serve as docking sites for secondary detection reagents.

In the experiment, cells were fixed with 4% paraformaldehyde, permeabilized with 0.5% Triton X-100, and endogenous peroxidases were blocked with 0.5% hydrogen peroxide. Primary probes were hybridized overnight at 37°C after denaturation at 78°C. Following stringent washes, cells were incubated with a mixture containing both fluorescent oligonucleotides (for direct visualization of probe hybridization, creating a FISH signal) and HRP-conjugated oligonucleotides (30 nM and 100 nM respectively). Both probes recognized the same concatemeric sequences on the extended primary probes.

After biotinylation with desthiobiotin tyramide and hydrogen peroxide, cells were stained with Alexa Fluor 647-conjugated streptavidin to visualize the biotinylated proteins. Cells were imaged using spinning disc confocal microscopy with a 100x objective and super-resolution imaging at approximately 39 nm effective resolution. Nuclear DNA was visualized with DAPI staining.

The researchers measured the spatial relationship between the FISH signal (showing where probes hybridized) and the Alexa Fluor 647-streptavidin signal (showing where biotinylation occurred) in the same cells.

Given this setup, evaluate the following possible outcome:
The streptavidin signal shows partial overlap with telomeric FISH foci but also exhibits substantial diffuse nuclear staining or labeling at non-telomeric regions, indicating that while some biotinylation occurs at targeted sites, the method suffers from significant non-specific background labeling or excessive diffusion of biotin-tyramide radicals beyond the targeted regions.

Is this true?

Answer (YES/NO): NO